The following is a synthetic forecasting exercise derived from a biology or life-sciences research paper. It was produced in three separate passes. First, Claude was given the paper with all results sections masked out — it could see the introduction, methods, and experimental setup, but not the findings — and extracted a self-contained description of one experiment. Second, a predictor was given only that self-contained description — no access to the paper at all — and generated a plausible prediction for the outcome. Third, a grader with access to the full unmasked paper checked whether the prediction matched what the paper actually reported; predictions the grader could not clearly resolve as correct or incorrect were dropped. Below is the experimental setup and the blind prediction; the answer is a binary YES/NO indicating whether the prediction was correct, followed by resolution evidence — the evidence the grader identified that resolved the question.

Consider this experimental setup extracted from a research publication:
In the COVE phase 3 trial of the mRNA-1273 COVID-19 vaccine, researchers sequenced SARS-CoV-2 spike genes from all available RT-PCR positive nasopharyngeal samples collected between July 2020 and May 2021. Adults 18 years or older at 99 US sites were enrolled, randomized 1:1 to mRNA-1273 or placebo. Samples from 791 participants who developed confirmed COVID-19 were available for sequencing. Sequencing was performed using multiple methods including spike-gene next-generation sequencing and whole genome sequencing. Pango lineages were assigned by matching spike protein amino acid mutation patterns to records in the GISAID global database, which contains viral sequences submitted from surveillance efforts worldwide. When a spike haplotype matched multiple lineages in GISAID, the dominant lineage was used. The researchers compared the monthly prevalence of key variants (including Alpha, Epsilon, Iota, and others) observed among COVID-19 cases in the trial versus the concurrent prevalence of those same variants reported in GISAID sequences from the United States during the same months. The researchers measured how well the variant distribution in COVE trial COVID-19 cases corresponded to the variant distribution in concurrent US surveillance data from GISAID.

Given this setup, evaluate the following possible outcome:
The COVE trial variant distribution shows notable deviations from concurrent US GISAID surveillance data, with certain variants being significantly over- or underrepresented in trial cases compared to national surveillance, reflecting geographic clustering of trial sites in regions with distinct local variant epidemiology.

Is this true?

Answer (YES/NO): NO